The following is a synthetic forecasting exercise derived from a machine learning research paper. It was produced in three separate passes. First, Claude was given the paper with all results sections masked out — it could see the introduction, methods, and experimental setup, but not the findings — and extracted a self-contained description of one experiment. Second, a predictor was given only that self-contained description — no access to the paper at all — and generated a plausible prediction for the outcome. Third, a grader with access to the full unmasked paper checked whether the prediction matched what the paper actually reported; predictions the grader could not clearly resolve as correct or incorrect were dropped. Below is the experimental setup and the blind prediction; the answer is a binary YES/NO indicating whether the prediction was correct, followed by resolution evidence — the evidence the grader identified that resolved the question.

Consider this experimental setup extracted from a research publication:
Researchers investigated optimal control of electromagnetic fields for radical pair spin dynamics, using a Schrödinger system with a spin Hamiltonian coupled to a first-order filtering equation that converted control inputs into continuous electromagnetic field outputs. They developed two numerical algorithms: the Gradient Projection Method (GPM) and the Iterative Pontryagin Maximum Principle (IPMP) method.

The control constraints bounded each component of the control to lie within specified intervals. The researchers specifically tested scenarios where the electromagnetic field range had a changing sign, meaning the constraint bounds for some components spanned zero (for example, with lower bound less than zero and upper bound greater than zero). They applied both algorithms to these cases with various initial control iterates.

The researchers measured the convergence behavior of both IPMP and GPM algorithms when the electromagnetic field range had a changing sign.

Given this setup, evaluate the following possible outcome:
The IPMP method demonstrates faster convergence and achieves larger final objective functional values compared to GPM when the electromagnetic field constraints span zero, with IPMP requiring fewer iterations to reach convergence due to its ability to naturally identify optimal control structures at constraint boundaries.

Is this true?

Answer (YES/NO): NO